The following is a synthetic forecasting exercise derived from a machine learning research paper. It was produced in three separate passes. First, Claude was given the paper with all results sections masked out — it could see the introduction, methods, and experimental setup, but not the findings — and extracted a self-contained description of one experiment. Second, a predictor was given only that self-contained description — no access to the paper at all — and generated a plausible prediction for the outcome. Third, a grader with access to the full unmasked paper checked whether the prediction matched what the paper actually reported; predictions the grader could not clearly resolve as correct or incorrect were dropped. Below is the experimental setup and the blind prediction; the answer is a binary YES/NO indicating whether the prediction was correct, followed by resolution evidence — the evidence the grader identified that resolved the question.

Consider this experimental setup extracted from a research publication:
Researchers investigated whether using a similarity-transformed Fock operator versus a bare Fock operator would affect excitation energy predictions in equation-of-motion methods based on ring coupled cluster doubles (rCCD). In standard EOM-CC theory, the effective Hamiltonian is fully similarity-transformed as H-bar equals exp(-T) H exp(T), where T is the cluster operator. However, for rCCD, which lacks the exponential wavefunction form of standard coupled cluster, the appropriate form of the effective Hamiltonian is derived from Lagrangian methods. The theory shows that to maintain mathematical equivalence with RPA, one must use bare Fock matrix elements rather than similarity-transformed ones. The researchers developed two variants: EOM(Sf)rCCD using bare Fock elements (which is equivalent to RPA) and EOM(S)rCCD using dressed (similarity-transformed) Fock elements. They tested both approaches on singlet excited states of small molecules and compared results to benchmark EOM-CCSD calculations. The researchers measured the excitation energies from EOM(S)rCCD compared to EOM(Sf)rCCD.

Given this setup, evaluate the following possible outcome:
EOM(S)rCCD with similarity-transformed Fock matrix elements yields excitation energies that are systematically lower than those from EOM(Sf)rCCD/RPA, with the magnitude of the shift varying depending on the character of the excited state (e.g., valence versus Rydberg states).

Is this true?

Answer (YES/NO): NO